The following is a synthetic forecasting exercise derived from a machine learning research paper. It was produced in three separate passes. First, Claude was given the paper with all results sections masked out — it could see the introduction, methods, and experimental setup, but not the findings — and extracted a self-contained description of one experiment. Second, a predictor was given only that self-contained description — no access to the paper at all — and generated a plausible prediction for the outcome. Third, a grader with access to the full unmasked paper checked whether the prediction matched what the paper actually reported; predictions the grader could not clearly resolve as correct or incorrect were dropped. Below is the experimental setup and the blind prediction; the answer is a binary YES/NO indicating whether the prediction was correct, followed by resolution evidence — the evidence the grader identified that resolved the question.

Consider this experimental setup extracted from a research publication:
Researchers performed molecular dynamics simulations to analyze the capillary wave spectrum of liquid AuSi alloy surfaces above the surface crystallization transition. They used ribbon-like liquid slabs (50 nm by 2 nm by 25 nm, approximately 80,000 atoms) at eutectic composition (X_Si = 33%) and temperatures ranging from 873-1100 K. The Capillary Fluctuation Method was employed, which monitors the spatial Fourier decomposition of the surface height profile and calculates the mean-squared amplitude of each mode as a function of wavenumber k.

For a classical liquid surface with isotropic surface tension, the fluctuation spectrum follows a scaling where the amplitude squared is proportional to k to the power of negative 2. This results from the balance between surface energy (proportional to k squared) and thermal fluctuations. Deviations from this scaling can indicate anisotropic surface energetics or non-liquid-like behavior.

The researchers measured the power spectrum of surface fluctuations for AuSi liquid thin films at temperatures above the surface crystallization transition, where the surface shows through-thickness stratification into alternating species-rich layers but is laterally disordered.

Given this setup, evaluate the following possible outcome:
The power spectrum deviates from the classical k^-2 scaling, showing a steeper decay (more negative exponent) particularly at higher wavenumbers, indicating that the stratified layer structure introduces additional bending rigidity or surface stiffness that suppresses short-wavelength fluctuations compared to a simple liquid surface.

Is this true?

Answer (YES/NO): NO